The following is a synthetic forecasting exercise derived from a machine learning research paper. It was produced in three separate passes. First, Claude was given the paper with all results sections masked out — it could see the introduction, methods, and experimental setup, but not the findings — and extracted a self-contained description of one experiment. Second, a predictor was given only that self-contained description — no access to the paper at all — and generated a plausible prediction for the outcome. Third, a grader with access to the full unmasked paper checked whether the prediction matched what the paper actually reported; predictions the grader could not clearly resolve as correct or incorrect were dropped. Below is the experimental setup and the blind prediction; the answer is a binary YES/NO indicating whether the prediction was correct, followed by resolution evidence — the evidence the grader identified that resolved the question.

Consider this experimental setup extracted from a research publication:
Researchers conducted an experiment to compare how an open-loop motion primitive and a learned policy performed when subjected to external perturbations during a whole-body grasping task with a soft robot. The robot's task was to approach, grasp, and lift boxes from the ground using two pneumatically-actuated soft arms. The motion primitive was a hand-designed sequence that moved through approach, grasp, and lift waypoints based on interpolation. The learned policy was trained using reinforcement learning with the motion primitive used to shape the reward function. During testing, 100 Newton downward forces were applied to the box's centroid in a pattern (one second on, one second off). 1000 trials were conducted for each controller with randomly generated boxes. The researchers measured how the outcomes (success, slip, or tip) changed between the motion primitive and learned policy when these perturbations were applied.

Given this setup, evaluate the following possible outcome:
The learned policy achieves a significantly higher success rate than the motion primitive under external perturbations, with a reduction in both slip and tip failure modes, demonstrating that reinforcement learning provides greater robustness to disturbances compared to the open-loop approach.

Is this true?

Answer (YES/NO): NO